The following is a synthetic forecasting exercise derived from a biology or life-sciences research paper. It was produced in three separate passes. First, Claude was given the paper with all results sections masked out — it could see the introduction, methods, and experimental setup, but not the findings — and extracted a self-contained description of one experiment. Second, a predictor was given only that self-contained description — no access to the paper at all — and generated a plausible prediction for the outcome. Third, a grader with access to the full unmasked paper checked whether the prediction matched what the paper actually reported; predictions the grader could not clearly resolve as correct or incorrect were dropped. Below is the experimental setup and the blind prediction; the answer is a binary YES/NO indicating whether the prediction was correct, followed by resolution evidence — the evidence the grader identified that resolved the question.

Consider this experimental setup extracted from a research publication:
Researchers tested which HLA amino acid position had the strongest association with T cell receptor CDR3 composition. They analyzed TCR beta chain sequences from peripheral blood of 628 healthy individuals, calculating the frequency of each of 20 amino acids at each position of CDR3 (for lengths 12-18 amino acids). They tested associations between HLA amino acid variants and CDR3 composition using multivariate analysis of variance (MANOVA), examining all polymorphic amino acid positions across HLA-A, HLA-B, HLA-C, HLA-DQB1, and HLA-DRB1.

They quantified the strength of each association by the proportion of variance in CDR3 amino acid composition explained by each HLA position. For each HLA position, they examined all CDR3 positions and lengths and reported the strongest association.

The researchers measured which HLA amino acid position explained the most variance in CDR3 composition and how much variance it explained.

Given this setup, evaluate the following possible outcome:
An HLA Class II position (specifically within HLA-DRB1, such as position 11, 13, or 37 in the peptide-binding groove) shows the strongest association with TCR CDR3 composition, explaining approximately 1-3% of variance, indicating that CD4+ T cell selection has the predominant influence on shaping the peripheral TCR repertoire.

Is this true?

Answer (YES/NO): NO